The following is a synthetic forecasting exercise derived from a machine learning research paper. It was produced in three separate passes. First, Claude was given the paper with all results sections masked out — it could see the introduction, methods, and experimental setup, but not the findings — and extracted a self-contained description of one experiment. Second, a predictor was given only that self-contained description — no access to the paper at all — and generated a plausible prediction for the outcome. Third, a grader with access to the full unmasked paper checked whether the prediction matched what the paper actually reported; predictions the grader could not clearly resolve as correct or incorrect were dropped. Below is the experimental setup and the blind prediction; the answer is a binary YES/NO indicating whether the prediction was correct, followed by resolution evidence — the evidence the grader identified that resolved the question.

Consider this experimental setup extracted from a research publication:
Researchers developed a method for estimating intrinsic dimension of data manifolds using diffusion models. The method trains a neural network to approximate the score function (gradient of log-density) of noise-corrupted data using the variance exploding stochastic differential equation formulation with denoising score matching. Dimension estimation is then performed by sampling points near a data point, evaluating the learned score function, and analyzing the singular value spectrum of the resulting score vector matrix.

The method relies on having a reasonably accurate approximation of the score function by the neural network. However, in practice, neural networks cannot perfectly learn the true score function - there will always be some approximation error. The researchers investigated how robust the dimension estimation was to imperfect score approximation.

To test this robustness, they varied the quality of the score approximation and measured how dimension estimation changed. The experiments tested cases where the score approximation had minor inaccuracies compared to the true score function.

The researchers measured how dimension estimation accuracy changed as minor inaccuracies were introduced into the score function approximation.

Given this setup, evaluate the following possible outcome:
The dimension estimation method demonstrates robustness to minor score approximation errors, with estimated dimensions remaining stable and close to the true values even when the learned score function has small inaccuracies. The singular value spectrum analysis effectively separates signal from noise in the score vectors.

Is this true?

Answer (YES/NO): YES